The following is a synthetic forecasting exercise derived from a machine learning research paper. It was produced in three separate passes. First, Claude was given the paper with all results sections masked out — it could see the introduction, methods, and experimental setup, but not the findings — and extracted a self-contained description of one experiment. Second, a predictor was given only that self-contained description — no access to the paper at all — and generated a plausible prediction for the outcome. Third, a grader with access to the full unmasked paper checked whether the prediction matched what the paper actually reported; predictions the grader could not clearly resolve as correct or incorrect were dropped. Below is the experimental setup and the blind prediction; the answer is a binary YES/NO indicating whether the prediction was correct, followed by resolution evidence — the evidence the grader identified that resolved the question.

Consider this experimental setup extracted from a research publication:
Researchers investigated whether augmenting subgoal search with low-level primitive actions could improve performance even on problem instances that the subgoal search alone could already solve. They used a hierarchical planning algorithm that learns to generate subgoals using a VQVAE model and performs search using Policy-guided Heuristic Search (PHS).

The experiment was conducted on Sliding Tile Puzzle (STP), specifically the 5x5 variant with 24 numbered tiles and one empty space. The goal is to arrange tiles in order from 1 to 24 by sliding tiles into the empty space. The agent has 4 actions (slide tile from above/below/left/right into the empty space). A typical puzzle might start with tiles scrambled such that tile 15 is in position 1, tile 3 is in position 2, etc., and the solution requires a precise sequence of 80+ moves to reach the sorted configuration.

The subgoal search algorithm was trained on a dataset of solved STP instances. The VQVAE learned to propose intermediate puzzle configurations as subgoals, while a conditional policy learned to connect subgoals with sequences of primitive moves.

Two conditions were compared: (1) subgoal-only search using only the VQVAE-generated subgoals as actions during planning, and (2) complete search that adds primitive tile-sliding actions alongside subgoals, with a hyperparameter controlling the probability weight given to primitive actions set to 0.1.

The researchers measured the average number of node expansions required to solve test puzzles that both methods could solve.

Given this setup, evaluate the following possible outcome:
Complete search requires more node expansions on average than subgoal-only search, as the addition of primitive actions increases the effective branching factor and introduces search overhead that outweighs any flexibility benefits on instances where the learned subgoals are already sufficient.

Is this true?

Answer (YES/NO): NO